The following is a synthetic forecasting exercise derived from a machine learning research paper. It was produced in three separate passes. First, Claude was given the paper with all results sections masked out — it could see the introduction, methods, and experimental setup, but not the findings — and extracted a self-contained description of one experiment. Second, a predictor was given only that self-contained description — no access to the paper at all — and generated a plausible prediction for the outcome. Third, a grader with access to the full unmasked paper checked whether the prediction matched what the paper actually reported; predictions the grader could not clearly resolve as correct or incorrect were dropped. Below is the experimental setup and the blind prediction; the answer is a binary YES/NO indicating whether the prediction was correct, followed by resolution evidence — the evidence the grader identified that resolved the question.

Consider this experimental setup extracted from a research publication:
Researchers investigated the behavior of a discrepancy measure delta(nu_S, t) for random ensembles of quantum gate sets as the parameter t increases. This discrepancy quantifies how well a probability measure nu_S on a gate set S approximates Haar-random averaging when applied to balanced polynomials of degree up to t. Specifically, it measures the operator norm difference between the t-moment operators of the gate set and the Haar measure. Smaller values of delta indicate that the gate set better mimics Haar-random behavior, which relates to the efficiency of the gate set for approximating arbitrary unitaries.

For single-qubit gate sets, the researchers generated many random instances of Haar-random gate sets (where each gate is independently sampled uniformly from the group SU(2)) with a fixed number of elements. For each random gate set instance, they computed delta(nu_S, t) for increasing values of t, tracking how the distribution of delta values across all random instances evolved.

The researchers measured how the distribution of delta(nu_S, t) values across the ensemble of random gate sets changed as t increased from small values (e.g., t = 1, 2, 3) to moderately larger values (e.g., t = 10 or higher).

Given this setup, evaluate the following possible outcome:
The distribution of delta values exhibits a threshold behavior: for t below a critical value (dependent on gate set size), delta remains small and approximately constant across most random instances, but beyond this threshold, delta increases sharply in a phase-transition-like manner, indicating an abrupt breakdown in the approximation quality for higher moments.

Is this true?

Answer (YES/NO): NO